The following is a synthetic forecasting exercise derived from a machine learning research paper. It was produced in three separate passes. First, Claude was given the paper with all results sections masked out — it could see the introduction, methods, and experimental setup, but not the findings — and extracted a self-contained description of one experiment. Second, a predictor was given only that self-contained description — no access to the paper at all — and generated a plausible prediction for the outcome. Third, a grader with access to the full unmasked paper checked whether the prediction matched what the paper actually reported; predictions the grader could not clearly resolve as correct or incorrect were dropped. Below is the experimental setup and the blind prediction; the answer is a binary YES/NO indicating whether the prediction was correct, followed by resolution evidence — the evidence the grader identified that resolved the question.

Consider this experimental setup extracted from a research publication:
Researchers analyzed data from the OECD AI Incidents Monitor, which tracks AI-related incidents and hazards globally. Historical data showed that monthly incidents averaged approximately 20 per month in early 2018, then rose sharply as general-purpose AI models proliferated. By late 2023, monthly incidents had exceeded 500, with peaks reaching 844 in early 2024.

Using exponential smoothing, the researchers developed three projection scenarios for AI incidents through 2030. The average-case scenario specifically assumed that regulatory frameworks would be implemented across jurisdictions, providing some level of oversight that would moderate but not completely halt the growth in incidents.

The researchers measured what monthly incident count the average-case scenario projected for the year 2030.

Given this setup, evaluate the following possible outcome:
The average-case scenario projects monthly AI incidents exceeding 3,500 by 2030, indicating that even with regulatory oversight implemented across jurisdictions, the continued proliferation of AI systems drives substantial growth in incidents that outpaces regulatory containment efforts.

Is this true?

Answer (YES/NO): NO